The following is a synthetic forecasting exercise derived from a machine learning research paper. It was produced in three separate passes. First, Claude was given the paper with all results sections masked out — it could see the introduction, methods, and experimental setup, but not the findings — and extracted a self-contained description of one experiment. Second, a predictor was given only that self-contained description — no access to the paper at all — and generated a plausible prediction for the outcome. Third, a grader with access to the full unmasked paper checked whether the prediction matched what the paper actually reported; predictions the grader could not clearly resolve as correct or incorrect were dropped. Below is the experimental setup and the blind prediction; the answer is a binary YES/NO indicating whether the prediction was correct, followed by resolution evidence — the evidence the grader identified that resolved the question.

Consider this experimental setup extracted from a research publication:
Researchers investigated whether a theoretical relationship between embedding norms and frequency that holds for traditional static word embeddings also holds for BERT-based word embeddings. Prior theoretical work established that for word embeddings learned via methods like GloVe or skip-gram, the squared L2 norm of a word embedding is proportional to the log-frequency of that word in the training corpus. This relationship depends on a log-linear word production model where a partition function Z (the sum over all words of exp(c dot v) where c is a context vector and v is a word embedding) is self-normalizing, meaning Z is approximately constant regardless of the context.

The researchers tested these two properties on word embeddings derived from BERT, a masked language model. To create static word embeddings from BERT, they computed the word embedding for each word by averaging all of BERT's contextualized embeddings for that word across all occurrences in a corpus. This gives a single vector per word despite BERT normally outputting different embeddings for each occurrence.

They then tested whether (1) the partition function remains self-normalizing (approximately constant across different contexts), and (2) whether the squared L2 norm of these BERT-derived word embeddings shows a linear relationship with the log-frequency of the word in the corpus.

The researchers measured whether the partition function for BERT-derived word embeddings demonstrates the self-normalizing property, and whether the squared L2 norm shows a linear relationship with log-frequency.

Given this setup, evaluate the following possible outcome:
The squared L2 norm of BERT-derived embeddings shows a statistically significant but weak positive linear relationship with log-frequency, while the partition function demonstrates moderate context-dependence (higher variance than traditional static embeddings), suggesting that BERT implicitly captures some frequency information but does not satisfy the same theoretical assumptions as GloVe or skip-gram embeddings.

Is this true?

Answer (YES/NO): NO